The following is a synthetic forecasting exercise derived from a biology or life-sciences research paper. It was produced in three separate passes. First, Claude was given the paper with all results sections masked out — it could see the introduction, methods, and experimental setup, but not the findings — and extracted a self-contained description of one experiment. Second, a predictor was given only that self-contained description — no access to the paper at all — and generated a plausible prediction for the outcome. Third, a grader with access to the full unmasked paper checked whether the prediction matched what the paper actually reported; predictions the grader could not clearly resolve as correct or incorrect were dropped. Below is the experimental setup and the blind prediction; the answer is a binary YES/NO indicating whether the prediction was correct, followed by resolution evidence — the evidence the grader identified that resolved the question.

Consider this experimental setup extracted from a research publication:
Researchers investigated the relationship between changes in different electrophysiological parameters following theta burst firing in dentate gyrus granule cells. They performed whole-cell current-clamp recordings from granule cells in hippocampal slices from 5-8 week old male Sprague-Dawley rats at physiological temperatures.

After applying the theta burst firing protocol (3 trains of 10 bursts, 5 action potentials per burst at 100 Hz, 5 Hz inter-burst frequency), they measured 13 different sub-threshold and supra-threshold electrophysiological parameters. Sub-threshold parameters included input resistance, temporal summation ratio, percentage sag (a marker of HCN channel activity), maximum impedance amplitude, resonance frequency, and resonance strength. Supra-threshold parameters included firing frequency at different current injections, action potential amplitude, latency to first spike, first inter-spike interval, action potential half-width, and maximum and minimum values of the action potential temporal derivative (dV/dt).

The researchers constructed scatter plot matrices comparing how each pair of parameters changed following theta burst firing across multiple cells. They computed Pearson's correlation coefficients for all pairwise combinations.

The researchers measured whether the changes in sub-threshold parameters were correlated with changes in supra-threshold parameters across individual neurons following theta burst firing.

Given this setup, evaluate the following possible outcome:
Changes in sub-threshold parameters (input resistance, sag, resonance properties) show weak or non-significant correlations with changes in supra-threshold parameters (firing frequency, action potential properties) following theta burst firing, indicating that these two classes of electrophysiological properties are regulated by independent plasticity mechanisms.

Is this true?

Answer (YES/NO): NO